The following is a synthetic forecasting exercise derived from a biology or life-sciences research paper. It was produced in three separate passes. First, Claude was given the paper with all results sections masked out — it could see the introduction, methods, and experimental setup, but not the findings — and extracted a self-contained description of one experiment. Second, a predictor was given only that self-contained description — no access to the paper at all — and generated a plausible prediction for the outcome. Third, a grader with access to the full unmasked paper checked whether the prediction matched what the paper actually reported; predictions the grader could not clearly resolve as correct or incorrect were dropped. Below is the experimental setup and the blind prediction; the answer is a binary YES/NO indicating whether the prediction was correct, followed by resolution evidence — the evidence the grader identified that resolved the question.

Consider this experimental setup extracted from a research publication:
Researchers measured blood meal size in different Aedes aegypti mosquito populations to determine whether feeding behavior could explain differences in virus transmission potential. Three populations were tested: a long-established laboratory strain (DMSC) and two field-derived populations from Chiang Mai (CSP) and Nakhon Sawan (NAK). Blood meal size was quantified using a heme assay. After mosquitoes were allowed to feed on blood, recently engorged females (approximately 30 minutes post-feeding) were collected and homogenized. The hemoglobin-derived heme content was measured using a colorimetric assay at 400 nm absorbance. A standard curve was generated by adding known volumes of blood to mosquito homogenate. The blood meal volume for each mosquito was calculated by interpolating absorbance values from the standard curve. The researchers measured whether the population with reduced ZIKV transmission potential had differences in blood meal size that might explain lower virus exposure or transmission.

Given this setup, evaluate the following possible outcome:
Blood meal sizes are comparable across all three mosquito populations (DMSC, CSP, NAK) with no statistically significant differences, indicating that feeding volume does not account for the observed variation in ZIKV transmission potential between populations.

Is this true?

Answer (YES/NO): NO